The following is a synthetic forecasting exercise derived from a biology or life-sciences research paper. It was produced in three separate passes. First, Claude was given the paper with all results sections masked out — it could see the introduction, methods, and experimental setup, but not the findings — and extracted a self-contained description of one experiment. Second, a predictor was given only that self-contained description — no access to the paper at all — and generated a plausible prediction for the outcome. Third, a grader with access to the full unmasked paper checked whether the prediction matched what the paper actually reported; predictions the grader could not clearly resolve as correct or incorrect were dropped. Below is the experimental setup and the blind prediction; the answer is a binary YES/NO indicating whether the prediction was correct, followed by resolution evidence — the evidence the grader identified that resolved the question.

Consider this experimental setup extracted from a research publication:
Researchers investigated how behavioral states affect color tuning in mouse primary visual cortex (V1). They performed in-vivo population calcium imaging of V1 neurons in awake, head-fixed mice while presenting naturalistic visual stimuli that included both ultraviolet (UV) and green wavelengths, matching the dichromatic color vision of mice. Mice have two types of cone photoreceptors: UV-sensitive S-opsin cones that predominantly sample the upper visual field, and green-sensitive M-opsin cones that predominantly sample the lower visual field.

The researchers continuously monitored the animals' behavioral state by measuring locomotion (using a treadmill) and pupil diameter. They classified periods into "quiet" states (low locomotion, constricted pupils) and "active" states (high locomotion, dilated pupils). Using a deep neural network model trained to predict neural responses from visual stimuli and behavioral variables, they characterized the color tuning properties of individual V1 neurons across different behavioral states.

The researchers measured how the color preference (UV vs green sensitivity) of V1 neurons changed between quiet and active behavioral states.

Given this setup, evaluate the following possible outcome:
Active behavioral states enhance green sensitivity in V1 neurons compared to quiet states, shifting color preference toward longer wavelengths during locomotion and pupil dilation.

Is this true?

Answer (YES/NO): NO